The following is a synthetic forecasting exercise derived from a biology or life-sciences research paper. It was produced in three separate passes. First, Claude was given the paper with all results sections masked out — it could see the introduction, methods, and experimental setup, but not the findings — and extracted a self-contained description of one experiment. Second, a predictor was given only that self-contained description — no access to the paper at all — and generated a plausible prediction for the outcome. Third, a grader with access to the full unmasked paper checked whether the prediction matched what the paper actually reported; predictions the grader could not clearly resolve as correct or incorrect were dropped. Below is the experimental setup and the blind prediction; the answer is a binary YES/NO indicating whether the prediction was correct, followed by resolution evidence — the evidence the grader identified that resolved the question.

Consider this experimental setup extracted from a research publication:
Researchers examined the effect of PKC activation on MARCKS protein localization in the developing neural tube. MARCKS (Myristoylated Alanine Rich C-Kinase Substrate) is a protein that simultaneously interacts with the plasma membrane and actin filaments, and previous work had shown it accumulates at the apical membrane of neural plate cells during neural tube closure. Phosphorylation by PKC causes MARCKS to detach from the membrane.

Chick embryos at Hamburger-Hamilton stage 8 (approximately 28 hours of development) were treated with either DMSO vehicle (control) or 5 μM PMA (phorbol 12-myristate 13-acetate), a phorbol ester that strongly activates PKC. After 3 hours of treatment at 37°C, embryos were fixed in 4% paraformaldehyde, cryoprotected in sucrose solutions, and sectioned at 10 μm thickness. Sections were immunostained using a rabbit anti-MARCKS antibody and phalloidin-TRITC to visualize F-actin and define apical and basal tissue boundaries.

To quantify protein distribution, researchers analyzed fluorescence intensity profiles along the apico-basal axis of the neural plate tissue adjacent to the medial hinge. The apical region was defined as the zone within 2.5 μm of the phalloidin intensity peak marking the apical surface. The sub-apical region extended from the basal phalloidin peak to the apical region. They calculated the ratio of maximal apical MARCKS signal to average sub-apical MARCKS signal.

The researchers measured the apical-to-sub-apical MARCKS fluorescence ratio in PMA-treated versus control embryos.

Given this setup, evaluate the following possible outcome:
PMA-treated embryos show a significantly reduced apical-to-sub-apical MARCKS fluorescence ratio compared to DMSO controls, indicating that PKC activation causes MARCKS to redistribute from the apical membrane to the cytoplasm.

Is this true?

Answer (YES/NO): YES